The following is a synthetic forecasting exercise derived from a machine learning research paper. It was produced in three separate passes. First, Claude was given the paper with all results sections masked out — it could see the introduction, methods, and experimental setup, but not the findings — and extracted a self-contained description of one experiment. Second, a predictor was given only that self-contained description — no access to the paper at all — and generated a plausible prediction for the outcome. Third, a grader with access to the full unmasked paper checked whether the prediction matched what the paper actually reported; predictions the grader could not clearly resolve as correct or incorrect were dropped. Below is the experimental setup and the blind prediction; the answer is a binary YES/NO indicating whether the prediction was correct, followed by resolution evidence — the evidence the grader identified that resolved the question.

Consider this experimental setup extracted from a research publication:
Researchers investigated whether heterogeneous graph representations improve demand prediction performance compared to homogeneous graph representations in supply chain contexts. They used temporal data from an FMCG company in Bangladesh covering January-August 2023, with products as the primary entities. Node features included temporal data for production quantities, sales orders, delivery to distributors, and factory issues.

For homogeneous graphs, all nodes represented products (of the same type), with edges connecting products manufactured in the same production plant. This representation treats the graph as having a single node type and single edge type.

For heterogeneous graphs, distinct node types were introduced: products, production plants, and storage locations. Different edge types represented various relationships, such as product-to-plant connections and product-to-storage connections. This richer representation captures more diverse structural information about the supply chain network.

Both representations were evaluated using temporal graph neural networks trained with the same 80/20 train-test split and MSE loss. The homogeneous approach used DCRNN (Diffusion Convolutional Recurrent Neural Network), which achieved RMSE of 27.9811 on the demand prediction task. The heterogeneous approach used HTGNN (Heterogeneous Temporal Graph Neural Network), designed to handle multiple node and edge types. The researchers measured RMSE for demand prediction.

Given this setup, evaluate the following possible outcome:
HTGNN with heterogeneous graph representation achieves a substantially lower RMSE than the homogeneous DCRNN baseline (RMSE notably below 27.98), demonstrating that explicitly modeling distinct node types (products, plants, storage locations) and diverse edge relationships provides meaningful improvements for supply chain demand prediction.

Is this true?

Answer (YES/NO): NO